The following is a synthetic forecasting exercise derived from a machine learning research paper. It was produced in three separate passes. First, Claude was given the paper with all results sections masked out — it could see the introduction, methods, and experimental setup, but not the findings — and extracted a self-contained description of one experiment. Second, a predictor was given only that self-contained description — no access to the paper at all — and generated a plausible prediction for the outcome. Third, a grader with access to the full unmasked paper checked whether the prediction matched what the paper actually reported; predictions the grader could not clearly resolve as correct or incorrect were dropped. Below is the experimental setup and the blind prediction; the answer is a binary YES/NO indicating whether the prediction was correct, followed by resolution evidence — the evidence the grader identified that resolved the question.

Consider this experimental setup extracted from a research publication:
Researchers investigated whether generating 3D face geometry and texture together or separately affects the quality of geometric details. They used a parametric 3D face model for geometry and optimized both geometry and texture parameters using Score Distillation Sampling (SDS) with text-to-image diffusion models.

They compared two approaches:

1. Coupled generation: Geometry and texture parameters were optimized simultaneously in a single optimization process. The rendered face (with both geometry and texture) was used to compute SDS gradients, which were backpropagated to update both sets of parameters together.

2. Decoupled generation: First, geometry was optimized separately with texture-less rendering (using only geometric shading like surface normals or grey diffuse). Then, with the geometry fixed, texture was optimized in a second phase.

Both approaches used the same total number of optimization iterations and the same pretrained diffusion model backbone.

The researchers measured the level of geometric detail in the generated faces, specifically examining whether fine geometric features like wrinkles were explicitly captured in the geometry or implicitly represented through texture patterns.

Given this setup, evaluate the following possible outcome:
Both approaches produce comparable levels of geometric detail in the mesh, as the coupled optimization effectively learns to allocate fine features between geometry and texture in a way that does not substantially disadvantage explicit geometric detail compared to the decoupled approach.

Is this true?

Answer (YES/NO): NO